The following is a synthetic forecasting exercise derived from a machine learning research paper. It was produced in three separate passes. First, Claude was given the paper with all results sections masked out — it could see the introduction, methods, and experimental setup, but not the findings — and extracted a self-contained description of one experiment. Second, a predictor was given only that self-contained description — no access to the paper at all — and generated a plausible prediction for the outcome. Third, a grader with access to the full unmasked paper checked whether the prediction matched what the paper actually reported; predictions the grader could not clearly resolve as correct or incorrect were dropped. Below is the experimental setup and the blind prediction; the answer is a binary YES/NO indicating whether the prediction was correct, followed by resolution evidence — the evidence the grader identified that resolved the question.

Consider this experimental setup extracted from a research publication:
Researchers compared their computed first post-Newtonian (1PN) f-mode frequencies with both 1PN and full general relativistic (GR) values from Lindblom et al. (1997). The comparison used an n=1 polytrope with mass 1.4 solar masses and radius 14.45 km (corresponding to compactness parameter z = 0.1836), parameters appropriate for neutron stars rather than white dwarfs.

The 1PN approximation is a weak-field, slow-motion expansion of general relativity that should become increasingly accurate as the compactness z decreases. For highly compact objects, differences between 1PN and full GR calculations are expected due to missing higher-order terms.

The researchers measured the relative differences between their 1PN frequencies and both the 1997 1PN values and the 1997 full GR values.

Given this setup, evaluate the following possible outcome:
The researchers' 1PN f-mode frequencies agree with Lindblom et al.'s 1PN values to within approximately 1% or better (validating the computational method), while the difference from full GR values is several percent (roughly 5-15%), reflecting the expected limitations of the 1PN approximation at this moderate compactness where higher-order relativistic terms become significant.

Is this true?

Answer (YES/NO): NO